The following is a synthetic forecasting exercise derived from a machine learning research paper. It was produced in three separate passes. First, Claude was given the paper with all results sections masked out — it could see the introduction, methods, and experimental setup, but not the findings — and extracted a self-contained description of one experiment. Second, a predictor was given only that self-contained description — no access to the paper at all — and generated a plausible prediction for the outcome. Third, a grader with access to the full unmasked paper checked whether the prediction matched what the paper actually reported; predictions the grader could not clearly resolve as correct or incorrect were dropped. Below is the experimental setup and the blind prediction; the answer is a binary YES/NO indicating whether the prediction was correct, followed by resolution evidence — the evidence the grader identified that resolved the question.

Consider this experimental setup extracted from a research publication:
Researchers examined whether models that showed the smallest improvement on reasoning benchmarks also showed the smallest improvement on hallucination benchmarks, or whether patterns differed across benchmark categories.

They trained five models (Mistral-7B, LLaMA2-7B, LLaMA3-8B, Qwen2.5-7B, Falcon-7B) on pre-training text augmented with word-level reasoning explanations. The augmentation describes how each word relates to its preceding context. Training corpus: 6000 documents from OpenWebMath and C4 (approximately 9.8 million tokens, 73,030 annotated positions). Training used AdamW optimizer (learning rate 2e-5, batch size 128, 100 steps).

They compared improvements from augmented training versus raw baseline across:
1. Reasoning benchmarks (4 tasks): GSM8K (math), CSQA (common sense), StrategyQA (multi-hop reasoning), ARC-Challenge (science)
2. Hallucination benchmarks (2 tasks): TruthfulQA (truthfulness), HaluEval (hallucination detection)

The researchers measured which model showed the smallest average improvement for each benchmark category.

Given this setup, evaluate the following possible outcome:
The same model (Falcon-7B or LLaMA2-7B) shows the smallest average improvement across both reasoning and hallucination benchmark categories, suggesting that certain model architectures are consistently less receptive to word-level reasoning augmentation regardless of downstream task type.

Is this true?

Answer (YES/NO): YES